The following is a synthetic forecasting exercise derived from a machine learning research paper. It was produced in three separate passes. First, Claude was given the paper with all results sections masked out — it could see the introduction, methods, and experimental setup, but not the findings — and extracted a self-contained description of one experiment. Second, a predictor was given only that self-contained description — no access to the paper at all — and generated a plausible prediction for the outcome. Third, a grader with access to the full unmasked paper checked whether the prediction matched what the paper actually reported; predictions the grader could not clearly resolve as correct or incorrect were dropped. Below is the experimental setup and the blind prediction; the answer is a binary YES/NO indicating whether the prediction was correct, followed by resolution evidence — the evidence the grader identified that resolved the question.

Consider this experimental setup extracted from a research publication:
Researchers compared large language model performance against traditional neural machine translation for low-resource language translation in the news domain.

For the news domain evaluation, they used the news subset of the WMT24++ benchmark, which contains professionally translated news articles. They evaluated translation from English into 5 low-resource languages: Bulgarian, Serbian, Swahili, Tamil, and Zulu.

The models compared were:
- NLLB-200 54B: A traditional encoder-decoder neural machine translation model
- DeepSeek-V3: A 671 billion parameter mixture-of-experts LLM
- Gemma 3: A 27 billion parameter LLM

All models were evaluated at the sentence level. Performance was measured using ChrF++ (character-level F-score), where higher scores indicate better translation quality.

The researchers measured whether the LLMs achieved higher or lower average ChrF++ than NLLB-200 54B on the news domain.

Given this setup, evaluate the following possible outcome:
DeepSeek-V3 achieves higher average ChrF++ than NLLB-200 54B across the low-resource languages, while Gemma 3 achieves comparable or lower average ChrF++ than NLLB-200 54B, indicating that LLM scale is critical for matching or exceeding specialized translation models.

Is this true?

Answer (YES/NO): NO